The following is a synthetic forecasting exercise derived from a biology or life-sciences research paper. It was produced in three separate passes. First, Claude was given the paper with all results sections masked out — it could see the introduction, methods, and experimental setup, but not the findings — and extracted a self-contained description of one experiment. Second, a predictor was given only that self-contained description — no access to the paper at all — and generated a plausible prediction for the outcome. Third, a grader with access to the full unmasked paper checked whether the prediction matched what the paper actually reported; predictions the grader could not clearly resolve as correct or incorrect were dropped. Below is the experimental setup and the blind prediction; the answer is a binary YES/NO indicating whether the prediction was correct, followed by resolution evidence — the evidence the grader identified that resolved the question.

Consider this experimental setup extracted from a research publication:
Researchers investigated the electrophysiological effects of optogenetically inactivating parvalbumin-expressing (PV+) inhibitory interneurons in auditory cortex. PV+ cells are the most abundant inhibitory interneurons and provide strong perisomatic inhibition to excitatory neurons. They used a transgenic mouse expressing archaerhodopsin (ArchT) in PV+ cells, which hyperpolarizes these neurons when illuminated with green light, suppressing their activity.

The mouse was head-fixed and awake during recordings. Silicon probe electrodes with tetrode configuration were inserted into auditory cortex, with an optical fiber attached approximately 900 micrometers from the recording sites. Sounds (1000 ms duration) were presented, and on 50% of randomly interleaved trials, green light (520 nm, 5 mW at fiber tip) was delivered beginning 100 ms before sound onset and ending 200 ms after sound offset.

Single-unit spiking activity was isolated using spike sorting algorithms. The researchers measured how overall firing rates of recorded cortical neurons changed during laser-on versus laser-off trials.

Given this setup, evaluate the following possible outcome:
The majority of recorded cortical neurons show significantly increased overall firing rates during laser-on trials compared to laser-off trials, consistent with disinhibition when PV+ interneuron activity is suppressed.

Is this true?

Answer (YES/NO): YES